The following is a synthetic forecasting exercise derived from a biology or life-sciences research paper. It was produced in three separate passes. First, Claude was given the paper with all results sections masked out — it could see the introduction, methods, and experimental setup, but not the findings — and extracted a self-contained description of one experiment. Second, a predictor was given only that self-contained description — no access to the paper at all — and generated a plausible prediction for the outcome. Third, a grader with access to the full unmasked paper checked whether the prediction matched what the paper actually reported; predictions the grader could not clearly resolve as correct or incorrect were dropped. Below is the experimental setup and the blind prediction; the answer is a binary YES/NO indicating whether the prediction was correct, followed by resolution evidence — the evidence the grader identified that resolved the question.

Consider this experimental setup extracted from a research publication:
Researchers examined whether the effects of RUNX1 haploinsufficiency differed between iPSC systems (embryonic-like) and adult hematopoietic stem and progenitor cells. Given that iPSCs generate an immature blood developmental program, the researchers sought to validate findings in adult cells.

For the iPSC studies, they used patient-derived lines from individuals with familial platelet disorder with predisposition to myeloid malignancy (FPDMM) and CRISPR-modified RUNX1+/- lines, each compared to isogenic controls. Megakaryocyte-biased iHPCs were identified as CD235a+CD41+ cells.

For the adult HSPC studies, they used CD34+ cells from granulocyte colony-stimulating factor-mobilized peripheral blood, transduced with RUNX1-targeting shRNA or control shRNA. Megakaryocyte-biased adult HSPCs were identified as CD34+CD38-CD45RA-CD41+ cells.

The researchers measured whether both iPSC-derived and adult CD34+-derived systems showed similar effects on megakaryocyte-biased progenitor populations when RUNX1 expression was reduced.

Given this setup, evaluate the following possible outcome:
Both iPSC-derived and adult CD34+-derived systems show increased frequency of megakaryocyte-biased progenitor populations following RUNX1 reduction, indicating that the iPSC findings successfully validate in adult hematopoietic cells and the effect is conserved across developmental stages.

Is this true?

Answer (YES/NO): NO